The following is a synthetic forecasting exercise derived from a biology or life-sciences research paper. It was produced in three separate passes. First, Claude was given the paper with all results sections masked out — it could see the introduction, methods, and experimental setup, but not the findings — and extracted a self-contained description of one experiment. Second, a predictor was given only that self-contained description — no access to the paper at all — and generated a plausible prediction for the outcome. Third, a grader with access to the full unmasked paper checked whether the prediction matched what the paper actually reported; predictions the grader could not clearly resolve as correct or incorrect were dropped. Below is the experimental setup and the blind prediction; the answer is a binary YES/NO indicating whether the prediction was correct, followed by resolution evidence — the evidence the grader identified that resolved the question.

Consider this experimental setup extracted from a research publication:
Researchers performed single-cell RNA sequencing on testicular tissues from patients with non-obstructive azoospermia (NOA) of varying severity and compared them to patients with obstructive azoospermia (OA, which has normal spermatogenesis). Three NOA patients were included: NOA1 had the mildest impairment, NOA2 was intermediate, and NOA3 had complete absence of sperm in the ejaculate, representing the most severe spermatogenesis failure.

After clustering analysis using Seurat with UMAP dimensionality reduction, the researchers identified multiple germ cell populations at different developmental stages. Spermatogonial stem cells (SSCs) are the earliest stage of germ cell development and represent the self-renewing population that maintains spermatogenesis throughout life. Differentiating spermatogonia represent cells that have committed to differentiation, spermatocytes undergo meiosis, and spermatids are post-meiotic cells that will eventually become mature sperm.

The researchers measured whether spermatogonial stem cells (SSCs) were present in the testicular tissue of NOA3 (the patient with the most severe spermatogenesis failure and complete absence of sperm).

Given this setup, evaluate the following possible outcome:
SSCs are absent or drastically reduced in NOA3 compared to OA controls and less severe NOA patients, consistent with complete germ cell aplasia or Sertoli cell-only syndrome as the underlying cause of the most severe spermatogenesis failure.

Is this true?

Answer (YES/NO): YES